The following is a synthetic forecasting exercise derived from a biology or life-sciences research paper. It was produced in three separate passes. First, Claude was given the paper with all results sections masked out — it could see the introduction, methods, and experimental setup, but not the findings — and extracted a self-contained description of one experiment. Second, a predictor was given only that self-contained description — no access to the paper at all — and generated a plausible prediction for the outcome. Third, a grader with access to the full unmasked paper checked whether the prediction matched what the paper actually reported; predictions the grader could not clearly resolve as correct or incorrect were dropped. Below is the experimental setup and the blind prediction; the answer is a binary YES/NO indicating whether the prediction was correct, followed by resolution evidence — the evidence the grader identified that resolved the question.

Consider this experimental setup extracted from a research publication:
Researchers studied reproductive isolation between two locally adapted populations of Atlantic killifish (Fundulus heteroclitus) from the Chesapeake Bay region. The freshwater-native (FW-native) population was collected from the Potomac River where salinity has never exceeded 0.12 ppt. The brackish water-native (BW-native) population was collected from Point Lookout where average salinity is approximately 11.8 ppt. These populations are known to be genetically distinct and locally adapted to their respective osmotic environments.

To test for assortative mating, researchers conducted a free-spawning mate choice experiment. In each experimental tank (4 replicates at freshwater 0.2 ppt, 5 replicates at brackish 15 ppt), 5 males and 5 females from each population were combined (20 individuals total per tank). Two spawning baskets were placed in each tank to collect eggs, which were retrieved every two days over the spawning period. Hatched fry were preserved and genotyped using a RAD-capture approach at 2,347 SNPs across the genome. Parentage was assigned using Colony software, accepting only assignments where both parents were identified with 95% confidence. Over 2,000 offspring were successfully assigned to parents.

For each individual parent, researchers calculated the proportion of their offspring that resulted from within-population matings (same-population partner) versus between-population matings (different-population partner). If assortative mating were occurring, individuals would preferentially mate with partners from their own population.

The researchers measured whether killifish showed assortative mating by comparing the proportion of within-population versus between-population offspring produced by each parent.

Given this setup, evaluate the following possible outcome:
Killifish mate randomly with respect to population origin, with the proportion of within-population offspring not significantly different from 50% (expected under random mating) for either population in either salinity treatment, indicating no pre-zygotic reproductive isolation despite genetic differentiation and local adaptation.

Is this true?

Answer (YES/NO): NO